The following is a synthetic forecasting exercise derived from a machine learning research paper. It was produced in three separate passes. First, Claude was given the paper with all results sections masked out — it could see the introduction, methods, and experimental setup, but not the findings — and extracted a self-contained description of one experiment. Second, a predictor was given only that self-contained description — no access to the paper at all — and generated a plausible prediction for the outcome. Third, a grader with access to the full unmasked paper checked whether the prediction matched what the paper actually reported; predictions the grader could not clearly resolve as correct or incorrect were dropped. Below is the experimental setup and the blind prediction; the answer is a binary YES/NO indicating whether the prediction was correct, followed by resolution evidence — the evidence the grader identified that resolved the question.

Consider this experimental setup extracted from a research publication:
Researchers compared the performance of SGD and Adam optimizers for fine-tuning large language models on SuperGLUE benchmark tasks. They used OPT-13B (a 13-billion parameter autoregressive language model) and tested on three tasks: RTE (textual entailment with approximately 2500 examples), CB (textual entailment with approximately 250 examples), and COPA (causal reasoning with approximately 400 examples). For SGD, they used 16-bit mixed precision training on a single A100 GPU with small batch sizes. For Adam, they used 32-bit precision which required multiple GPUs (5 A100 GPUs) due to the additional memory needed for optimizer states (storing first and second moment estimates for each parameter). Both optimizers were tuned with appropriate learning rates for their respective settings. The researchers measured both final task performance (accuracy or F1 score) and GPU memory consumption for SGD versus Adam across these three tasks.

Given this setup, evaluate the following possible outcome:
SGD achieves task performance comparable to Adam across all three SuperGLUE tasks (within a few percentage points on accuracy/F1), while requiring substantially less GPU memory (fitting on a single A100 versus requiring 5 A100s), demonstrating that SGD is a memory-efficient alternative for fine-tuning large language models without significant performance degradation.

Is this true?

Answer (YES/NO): NO